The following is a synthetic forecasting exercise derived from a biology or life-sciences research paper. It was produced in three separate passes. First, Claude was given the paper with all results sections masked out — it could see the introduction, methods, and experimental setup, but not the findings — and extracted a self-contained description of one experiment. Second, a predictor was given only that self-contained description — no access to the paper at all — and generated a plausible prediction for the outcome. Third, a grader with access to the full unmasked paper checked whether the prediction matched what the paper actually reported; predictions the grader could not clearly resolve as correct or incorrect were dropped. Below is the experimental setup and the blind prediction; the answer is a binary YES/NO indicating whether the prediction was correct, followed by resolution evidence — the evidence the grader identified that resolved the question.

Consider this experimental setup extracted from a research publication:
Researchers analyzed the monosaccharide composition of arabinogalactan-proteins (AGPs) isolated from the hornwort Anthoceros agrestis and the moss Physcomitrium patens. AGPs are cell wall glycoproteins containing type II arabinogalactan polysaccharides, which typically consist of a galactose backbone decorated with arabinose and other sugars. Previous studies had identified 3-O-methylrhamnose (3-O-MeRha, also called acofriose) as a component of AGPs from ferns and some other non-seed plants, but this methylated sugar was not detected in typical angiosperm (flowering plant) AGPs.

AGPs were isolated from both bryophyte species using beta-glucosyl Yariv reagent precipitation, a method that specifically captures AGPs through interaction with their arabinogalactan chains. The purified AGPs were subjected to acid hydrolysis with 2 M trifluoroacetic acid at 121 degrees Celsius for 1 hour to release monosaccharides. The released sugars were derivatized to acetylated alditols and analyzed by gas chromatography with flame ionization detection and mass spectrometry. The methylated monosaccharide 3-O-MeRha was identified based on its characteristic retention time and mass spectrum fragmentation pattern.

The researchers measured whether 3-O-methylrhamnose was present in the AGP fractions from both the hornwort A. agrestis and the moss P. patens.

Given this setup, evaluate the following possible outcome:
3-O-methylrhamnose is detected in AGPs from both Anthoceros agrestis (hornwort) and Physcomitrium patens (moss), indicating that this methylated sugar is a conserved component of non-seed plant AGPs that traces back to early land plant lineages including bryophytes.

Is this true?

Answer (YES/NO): YES